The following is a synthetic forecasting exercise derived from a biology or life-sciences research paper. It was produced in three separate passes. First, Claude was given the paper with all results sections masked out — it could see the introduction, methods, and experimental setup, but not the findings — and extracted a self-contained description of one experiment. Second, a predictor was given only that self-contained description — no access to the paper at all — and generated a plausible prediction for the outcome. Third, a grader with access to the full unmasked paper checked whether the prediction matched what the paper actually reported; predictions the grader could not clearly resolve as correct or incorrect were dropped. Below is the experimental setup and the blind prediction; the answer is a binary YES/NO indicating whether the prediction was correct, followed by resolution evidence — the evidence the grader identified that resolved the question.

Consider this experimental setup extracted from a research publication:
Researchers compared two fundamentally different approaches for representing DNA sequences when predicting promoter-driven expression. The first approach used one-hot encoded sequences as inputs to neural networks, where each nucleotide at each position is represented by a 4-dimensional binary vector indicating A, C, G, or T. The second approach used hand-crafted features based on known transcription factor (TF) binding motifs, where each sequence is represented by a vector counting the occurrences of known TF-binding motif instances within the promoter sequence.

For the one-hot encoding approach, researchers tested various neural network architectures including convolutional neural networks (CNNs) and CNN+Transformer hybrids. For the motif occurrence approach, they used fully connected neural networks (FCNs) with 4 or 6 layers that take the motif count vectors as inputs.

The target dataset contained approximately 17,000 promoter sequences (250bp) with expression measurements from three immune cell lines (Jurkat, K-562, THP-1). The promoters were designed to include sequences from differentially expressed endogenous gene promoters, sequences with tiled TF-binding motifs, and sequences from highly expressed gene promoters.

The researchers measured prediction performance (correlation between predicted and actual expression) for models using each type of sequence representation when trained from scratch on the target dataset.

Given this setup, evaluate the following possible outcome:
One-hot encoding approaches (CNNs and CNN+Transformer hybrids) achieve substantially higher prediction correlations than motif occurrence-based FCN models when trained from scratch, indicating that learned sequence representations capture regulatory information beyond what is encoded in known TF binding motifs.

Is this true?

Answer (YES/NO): YES